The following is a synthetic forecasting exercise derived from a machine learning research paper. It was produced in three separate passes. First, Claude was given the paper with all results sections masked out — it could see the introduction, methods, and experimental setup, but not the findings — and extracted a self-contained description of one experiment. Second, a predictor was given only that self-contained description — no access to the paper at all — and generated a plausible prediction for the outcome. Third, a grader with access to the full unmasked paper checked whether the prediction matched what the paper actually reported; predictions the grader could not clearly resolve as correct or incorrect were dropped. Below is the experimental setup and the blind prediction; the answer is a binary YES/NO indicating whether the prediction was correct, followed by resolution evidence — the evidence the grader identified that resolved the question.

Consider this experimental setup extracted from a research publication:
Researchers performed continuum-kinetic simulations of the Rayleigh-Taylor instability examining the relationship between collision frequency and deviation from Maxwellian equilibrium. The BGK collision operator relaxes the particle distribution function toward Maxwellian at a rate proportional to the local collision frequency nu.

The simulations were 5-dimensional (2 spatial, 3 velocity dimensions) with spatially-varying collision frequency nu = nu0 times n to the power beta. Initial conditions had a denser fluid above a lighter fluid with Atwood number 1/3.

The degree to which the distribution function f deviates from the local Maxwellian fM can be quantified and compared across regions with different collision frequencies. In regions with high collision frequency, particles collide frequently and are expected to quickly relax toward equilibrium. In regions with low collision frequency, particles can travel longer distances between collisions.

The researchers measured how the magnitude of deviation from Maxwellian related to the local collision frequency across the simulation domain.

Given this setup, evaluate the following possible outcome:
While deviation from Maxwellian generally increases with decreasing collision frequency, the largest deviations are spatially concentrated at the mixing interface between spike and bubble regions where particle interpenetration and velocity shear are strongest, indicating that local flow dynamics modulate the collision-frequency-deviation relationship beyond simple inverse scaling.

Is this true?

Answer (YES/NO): NO